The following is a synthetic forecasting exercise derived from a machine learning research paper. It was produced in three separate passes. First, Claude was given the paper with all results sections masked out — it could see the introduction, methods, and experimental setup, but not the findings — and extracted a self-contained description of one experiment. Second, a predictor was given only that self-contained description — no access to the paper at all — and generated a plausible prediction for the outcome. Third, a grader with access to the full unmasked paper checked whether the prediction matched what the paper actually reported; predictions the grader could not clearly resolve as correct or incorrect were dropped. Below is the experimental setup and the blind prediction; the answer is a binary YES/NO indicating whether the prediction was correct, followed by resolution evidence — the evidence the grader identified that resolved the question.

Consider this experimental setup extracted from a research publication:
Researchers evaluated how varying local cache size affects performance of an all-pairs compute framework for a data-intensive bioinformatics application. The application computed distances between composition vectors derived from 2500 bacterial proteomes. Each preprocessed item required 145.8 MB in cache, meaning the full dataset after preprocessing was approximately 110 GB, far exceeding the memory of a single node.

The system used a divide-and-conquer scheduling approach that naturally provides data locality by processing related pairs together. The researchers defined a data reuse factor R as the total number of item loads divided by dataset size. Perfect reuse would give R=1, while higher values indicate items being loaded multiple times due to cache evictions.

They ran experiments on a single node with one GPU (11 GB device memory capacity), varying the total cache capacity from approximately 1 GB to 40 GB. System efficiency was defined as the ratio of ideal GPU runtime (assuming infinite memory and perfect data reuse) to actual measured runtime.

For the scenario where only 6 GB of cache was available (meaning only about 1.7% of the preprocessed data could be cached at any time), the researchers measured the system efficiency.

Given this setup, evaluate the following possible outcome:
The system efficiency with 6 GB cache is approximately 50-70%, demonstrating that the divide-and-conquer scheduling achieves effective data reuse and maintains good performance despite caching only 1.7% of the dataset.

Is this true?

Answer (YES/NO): YES